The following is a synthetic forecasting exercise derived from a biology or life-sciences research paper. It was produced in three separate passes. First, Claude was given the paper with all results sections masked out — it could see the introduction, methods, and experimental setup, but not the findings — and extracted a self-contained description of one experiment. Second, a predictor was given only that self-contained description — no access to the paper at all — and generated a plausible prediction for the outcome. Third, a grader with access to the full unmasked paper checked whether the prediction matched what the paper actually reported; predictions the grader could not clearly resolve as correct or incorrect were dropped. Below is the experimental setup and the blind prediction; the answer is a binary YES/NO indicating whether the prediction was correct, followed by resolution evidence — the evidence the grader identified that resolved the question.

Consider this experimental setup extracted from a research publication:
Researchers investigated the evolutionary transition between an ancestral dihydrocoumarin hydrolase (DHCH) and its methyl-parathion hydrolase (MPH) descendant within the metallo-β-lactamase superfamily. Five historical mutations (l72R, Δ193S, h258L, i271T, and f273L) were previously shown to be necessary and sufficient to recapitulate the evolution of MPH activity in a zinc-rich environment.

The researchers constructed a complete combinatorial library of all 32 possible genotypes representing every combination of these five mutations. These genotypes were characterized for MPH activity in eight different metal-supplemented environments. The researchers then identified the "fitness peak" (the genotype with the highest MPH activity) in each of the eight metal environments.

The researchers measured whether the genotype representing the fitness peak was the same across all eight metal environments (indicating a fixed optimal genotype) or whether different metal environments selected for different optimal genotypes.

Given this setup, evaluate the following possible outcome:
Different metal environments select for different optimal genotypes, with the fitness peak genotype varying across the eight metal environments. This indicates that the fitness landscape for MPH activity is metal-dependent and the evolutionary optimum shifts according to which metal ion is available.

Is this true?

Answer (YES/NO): YES